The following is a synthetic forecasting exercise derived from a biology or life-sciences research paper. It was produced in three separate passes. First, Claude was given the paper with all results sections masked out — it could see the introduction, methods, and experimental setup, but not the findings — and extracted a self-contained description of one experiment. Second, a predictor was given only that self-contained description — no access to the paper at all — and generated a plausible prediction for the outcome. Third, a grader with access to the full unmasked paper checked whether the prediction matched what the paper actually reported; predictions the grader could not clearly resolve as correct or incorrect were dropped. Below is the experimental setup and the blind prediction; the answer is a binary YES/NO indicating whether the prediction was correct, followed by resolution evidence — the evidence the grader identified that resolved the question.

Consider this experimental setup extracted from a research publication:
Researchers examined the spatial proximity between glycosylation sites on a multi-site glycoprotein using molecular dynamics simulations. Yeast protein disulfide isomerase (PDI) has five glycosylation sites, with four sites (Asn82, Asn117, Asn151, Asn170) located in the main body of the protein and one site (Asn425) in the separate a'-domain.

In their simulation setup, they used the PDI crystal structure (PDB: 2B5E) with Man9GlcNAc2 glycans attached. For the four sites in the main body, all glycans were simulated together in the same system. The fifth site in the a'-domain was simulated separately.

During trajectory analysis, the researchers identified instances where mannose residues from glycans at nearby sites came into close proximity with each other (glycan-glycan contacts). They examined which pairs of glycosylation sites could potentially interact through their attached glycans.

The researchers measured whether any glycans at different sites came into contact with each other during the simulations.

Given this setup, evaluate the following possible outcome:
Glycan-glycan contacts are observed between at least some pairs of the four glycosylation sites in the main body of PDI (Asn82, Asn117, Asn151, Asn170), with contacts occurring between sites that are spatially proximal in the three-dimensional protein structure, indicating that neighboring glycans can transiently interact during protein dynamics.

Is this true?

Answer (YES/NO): YES